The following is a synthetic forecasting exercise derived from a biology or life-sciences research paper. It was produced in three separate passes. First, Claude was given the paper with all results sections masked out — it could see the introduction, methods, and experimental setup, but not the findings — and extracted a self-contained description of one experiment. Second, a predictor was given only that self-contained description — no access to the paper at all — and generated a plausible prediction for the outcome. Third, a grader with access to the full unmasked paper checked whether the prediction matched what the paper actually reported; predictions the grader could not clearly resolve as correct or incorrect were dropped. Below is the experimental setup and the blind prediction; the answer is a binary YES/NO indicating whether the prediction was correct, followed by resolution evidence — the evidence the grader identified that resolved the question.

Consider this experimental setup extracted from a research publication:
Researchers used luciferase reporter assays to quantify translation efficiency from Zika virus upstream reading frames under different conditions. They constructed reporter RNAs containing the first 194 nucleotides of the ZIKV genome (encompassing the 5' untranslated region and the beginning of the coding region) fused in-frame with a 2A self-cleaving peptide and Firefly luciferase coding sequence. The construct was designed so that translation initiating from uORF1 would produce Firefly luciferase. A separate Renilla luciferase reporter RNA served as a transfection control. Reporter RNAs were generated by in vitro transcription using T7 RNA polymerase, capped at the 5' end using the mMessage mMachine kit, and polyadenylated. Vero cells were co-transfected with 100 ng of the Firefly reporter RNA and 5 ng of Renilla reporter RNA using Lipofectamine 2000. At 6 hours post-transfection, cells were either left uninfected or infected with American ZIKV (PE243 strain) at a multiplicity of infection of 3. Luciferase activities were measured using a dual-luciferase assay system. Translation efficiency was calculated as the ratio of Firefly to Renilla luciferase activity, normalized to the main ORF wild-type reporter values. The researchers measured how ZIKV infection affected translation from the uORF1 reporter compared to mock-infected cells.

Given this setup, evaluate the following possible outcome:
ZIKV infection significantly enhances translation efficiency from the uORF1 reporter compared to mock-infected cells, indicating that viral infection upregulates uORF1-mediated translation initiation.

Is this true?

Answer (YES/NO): YES